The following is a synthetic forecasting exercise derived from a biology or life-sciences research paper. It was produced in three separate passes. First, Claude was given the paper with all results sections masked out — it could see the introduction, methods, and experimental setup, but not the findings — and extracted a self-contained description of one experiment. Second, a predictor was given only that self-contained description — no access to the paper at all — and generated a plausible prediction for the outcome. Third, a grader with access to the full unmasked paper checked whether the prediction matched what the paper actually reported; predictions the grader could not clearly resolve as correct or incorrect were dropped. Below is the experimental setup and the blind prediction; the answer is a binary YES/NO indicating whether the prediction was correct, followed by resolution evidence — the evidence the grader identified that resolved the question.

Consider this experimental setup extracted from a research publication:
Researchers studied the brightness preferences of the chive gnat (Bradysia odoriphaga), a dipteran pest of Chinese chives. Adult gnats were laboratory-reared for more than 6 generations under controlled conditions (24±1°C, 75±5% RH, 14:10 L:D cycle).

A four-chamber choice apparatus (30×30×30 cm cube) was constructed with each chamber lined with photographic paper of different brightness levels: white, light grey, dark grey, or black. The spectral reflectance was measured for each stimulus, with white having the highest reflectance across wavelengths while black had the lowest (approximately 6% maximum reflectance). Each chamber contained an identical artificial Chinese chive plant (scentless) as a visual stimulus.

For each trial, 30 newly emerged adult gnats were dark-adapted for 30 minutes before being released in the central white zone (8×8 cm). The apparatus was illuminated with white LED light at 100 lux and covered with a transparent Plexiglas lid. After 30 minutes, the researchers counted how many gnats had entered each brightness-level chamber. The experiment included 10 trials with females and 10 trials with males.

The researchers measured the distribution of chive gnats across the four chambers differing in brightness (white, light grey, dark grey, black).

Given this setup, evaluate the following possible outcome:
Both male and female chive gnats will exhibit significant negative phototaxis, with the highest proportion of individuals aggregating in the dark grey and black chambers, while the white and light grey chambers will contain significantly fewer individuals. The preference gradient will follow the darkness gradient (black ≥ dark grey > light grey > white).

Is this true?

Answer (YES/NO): YES